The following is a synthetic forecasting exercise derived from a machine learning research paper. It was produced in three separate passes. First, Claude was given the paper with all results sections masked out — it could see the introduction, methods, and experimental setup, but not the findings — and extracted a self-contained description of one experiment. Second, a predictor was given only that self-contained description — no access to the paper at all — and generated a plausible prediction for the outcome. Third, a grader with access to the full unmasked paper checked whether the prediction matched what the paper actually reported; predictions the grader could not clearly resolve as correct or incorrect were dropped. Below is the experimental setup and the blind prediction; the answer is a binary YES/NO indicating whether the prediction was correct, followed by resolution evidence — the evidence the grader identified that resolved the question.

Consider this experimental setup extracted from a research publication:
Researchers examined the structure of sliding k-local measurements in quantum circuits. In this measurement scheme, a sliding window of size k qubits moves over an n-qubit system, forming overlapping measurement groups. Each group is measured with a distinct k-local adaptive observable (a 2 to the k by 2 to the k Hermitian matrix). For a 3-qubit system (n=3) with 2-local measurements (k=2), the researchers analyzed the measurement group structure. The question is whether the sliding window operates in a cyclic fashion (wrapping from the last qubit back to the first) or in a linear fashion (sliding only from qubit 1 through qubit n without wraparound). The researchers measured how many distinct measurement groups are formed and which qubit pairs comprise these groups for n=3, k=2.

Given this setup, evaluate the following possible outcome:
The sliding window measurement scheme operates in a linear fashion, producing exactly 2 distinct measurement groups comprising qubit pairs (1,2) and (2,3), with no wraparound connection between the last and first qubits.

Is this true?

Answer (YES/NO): NO